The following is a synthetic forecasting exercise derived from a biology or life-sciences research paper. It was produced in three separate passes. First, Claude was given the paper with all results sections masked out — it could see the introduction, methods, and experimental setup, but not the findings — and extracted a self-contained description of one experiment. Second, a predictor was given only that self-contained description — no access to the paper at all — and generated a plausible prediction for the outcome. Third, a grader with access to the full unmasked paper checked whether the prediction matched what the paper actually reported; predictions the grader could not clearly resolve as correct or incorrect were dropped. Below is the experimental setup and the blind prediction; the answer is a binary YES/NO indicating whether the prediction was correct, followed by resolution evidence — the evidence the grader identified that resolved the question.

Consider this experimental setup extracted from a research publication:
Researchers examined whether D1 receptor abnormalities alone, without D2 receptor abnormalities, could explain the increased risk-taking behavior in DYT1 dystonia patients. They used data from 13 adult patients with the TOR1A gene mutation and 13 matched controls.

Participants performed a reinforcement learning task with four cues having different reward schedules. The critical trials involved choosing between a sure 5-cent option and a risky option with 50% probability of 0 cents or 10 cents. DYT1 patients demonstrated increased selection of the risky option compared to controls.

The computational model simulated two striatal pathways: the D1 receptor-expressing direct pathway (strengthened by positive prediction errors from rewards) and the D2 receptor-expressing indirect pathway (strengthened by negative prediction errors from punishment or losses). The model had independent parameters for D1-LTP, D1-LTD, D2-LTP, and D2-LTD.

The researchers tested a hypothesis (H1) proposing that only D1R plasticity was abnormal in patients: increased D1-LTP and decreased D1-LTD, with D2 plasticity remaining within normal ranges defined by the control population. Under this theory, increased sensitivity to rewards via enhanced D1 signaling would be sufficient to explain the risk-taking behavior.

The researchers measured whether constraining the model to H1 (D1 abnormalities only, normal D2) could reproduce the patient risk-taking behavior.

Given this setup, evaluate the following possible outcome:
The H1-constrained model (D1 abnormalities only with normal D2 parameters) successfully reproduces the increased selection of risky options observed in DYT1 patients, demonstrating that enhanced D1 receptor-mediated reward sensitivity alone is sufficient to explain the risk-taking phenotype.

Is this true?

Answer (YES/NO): NO